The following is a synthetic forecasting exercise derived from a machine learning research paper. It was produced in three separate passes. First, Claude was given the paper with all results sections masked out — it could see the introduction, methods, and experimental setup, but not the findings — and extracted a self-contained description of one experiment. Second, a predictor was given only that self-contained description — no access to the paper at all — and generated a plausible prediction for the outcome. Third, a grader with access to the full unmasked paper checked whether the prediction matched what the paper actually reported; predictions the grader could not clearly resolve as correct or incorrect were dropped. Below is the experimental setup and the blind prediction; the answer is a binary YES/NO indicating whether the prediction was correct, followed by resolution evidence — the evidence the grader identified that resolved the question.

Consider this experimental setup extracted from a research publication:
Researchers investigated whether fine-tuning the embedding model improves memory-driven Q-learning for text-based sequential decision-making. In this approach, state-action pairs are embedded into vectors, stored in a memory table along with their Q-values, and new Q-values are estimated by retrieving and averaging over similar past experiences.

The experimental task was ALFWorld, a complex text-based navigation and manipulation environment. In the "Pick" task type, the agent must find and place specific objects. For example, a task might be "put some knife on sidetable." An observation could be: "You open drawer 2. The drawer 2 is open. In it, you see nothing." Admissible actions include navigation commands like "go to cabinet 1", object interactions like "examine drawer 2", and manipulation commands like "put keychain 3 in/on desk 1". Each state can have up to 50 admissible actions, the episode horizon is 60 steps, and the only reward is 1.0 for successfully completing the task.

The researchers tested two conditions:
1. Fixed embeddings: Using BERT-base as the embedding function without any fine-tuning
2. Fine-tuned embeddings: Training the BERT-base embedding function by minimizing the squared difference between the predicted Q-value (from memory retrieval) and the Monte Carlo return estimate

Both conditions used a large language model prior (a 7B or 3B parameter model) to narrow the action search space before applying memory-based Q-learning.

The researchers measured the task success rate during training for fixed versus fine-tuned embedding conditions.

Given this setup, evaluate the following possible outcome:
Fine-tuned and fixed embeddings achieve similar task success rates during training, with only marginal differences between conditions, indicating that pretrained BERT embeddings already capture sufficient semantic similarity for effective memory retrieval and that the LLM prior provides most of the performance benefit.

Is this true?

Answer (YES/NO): YES